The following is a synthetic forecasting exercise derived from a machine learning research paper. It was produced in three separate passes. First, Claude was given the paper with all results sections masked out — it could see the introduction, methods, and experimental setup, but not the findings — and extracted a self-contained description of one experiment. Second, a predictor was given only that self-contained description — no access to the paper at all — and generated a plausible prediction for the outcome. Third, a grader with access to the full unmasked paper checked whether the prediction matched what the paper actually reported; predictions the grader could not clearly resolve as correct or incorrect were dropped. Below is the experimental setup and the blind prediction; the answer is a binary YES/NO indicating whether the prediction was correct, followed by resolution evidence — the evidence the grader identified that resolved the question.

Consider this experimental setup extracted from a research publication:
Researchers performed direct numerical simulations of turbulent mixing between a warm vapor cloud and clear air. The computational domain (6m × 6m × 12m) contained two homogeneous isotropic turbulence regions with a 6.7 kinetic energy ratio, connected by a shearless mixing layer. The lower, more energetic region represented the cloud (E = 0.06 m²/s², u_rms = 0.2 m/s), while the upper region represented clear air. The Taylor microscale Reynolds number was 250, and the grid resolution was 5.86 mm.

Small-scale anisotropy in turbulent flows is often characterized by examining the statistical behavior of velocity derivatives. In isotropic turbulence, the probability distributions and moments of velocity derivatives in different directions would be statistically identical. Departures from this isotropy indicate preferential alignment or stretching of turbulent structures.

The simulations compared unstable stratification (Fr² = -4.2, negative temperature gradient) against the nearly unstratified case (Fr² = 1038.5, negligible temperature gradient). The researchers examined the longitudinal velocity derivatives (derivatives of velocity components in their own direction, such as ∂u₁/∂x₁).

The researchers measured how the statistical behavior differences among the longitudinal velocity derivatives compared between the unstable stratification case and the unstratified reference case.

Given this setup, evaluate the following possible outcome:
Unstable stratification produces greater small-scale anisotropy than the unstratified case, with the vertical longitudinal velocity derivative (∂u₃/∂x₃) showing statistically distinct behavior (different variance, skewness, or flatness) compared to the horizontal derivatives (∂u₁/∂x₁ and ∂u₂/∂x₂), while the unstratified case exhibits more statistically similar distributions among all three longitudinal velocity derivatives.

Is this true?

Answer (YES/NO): YES